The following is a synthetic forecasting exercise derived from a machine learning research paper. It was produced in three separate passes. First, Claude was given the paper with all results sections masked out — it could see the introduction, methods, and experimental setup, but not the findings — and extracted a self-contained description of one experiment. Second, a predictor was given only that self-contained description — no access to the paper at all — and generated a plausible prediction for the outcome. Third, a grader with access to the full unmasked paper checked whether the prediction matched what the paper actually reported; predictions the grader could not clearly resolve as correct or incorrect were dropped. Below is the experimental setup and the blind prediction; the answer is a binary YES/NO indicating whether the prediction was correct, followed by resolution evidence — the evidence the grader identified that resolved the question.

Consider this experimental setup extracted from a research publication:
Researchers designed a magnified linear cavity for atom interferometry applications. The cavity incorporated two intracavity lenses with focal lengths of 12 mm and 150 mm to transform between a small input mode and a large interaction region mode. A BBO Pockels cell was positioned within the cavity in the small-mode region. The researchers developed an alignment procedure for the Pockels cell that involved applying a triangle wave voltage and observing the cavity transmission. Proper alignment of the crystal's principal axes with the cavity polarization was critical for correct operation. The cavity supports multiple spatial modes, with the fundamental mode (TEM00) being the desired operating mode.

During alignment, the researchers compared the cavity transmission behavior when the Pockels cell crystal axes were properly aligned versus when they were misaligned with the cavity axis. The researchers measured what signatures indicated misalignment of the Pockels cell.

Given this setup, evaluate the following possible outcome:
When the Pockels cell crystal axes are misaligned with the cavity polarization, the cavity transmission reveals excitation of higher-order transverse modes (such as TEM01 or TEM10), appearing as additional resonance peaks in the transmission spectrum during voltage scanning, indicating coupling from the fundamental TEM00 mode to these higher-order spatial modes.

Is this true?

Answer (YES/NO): YES